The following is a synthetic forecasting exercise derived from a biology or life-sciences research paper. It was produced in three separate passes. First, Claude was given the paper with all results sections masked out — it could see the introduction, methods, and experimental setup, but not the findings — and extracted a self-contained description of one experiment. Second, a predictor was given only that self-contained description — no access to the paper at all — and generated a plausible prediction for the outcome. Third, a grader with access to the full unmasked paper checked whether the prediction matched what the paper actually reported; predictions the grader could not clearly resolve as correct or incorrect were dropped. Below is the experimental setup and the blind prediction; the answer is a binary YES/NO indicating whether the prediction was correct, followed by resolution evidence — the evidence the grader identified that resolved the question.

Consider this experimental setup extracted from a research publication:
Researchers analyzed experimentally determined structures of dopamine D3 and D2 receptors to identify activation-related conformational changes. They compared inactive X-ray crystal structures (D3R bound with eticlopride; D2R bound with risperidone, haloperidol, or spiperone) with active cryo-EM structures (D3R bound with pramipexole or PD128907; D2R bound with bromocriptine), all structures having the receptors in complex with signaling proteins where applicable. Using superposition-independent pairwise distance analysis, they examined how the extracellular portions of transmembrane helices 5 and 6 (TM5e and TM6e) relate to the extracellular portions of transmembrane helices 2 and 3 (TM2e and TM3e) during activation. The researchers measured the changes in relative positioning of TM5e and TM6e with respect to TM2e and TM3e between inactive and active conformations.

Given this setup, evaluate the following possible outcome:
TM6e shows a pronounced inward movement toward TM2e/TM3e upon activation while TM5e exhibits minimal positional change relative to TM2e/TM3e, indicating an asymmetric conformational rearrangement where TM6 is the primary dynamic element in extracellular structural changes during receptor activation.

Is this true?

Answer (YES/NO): NO